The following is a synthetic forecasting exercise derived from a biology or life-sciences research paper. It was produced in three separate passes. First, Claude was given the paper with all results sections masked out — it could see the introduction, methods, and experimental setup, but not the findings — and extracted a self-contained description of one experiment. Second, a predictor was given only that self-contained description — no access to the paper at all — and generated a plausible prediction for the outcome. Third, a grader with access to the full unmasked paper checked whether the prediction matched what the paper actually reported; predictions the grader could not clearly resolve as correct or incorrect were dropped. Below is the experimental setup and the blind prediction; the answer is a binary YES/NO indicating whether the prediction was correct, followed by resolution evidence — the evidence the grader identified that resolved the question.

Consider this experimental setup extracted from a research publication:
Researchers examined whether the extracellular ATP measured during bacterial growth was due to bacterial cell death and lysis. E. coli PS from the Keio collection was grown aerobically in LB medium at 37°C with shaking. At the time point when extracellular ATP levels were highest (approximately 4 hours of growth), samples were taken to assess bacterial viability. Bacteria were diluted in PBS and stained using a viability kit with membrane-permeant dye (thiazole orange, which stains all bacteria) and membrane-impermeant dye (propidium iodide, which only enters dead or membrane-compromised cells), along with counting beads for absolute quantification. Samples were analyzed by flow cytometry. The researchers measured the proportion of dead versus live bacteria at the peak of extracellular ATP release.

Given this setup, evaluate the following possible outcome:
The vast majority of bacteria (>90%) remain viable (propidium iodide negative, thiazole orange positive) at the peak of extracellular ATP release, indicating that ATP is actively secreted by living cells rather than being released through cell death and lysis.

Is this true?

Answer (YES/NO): NO